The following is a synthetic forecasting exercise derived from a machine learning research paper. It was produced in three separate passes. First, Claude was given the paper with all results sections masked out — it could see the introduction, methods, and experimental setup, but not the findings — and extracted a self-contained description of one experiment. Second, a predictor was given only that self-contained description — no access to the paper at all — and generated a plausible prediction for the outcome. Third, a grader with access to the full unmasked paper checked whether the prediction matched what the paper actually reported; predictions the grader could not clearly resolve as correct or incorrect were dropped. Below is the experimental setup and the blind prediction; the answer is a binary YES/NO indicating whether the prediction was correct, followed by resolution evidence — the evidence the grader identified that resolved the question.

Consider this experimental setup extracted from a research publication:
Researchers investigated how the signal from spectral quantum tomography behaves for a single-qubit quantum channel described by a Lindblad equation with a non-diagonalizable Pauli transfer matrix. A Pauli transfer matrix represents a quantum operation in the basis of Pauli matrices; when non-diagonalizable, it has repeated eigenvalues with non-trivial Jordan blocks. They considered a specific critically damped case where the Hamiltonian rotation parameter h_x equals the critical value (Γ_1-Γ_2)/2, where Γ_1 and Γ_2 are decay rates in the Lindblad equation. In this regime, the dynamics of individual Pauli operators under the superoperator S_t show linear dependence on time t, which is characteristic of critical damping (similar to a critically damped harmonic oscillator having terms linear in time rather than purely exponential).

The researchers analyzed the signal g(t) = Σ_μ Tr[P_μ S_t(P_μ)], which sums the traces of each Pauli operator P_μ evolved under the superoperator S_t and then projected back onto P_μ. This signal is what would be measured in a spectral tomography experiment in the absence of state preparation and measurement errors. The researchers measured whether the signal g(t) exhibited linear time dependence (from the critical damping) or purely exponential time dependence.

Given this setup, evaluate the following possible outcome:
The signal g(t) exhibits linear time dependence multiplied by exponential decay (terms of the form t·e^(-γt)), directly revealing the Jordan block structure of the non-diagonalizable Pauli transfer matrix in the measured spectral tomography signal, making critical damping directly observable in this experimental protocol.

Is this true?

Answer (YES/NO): NO